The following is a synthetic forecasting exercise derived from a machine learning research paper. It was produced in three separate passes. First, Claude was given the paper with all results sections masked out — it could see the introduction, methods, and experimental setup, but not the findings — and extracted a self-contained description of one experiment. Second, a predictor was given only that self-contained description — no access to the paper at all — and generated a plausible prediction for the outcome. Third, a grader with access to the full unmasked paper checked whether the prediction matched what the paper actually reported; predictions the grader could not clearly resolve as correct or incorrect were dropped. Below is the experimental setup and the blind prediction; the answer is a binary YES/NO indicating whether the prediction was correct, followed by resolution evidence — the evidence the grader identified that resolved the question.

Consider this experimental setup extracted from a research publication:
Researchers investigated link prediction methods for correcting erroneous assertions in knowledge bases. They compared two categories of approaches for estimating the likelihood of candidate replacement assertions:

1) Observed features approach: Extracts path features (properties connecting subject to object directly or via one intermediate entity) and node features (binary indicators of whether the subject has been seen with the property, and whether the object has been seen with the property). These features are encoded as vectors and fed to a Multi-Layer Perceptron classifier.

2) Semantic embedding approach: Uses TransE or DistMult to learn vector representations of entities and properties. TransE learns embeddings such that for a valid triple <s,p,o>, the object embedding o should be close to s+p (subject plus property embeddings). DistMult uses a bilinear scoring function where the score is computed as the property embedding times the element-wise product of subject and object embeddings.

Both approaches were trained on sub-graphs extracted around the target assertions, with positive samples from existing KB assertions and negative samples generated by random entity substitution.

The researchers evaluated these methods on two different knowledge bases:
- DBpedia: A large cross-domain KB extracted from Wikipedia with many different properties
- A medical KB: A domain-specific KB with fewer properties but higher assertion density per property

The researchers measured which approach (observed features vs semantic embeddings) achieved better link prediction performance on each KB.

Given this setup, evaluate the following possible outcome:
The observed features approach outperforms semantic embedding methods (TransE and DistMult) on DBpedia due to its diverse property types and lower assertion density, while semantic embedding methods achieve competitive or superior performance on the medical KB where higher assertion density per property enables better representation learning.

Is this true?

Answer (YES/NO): YES